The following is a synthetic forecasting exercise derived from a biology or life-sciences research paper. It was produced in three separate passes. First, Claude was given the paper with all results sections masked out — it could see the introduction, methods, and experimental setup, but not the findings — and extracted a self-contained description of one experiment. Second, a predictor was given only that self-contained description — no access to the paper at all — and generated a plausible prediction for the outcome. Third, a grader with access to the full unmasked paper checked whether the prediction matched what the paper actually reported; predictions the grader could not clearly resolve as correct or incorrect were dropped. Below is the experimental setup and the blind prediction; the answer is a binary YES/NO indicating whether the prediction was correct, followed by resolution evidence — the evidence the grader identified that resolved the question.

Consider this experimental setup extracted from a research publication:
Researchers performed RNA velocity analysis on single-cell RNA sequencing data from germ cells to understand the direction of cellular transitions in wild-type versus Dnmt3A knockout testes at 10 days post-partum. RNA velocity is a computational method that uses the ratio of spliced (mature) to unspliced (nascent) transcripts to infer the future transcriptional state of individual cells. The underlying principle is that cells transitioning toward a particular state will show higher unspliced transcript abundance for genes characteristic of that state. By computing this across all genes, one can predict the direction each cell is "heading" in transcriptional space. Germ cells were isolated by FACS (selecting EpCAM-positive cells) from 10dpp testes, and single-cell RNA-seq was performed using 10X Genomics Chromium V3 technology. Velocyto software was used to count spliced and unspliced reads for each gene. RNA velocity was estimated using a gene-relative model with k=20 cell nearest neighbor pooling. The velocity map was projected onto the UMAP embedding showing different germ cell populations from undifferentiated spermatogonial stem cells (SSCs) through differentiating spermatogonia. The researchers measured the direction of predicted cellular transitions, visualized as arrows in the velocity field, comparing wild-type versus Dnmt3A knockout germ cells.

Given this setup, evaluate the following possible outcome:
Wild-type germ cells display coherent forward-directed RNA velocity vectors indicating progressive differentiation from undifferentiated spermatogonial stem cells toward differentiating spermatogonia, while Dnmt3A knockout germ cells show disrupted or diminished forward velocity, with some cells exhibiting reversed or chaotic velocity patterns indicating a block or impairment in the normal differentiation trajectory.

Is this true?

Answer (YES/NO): NO